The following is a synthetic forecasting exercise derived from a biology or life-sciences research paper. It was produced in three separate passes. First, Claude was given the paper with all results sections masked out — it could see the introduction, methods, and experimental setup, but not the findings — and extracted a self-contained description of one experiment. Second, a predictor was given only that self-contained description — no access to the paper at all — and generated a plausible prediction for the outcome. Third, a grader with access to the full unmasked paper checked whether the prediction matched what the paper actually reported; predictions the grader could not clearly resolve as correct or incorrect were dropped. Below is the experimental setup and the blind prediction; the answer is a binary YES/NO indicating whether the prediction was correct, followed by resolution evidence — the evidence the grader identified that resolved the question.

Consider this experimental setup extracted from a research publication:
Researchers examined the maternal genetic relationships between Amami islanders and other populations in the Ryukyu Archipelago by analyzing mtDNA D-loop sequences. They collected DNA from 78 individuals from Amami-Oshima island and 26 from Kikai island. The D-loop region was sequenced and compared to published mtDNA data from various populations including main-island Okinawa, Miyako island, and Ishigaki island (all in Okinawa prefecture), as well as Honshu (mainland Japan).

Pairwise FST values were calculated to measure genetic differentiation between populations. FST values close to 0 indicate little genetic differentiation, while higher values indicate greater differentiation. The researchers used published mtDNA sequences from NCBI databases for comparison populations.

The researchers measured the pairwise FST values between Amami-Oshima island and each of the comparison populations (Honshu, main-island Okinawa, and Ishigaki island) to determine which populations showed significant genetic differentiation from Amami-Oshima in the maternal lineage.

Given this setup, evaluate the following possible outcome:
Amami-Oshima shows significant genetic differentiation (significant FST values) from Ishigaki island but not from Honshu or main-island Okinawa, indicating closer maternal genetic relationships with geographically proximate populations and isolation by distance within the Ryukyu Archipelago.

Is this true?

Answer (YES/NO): NO